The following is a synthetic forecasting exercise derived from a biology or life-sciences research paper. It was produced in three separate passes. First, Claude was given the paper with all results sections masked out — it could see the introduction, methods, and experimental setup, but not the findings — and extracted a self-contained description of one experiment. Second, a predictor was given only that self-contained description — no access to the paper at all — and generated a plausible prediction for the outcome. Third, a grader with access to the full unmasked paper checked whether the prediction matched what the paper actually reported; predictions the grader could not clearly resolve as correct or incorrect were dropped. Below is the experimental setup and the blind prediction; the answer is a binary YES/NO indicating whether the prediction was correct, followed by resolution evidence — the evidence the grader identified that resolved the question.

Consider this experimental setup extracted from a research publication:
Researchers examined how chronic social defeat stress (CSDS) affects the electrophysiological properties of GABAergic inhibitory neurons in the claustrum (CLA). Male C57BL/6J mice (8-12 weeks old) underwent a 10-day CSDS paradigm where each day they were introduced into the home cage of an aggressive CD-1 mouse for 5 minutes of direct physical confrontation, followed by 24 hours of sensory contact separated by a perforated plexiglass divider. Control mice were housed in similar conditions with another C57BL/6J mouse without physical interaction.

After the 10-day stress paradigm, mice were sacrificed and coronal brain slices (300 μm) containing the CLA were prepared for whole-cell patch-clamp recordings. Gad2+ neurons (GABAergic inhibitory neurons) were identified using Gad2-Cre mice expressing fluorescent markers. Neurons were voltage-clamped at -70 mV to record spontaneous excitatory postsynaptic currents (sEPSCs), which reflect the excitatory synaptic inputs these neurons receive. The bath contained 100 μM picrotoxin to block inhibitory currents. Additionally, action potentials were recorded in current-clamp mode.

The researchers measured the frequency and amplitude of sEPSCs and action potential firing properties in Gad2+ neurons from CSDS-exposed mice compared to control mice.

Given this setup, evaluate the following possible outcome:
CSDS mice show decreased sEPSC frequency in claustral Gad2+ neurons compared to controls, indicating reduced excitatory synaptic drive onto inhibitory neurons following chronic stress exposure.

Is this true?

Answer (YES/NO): NO